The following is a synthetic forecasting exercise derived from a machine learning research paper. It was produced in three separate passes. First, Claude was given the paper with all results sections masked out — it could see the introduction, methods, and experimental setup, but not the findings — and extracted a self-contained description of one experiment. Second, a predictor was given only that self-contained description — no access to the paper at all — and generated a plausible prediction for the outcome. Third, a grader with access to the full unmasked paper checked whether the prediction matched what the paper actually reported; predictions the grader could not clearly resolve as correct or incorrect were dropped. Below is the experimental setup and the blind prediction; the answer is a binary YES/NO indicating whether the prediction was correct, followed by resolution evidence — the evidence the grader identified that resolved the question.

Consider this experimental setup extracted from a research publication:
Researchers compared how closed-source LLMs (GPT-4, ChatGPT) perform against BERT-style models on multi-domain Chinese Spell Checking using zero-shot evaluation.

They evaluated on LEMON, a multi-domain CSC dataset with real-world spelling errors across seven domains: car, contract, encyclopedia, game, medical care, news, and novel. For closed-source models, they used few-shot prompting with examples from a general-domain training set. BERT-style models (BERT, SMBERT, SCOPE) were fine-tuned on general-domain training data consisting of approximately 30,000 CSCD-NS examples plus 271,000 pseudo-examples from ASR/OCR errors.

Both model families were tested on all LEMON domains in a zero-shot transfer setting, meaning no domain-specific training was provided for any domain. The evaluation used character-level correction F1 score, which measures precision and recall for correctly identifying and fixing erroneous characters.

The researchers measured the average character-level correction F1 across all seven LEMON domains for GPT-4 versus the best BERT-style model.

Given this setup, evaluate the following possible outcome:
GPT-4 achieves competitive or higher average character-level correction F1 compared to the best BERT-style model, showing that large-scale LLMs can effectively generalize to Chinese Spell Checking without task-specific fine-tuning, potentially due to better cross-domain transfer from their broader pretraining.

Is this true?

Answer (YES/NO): YES